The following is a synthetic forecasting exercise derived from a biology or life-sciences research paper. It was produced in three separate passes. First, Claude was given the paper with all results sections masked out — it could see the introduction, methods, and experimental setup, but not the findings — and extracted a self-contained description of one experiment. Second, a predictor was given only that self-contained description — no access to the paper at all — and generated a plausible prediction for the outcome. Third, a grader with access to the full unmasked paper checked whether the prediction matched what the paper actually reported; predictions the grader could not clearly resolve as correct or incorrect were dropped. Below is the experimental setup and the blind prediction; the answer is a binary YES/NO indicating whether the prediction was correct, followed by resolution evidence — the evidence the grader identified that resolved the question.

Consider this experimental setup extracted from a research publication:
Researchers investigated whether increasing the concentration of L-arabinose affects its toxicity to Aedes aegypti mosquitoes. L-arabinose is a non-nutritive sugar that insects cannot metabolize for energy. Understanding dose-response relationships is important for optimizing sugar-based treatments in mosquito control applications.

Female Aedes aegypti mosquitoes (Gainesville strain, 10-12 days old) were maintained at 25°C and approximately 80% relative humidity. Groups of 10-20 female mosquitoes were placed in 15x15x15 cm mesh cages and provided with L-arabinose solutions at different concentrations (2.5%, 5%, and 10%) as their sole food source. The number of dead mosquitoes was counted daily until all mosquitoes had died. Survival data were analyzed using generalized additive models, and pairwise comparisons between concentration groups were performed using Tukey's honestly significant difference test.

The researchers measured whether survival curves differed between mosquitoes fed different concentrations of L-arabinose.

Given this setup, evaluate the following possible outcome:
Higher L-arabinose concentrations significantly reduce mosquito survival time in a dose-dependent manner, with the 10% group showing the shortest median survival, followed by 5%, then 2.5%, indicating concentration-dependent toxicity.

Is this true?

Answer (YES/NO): NO